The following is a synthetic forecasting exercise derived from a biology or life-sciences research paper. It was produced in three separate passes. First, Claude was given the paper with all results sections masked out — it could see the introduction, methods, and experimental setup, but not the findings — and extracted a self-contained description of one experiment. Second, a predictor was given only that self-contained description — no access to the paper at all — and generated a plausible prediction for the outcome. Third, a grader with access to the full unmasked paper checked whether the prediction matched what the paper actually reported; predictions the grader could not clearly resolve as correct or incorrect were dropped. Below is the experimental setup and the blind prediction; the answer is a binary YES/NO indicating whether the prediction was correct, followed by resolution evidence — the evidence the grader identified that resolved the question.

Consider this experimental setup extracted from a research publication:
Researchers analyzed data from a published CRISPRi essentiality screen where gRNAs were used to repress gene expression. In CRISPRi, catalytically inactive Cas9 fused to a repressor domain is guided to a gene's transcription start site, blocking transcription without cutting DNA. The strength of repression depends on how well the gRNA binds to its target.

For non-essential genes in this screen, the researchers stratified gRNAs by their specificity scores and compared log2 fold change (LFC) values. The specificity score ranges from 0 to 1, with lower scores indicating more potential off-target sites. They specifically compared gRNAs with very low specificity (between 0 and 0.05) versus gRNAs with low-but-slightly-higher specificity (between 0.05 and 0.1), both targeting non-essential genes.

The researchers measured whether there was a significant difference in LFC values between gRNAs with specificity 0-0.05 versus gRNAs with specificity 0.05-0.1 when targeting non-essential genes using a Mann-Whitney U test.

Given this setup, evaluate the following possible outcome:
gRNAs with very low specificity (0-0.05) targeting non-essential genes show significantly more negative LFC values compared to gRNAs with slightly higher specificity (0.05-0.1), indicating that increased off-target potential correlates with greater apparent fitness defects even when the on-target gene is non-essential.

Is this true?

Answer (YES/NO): YES